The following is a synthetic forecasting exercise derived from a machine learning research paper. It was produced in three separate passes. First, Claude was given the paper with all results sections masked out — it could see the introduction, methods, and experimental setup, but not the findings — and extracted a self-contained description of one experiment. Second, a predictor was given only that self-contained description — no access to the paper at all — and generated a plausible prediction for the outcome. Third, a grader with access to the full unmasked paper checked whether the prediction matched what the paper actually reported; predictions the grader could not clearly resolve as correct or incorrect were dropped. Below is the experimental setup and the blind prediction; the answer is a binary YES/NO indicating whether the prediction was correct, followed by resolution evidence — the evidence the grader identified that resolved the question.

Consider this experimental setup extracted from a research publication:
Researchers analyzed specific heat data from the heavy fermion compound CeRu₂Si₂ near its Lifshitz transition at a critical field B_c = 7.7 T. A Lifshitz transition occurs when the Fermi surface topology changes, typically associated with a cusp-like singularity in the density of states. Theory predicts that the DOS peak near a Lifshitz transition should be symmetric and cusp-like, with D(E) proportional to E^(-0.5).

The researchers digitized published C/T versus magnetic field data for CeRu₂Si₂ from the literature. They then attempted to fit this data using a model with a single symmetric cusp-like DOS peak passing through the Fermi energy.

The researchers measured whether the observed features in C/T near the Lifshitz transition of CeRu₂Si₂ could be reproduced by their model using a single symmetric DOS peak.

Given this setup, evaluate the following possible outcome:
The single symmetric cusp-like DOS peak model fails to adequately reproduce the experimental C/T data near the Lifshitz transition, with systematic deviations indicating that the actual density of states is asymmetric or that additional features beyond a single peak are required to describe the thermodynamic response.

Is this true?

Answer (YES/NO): NO